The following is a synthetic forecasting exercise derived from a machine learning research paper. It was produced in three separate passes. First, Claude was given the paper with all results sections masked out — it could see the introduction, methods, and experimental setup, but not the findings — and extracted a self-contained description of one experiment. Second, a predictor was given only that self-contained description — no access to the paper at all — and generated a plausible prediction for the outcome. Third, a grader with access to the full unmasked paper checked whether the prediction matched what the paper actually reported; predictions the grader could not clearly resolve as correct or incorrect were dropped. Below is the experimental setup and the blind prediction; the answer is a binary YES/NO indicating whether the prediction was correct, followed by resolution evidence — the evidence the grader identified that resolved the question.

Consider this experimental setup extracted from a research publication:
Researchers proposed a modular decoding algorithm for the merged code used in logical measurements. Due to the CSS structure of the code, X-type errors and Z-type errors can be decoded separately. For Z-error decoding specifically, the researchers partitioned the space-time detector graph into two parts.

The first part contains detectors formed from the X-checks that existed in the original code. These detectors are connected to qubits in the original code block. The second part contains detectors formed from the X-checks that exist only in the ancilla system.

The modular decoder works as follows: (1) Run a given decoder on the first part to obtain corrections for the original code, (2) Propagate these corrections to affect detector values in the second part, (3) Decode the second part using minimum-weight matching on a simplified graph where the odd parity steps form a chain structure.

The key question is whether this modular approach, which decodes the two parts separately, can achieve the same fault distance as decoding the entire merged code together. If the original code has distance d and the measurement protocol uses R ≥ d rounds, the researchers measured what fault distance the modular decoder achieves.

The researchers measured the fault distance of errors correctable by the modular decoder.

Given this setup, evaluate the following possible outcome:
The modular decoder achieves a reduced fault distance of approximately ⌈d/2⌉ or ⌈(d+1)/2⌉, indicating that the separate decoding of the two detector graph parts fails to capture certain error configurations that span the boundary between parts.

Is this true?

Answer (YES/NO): NO